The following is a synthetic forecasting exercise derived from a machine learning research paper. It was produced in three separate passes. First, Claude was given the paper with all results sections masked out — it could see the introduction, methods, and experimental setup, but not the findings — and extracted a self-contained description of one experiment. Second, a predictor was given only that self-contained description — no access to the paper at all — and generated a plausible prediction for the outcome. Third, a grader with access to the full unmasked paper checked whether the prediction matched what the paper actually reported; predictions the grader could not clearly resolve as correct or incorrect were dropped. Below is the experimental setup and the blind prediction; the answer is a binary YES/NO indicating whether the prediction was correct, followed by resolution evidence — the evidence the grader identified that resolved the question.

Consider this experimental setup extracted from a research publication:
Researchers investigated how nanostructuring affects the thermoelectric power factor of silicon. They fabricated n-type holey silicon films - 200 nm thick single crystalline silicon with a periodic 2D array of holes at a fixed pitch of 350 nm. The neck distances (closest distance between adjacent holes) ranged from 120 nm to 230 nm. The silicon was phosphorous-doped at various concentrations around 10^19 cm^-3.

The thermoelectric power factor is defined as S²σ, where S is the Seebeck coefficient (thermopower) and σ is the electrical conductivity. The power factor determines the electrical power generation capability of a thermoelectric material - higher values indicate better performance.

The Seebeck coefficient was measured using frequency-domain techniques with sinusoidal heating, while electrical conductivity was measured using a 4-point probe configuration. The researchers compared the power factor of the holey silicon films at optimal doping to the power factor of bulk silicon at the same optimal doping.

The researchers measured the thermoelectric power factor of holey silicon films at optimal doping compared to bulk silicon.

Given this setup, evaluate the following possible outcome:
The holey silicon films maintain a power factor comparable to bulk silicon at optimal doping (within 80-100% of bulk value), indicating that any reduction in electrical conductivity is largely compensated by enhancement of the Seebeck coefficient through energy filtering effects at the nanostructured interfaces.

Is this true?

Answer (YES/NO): NO